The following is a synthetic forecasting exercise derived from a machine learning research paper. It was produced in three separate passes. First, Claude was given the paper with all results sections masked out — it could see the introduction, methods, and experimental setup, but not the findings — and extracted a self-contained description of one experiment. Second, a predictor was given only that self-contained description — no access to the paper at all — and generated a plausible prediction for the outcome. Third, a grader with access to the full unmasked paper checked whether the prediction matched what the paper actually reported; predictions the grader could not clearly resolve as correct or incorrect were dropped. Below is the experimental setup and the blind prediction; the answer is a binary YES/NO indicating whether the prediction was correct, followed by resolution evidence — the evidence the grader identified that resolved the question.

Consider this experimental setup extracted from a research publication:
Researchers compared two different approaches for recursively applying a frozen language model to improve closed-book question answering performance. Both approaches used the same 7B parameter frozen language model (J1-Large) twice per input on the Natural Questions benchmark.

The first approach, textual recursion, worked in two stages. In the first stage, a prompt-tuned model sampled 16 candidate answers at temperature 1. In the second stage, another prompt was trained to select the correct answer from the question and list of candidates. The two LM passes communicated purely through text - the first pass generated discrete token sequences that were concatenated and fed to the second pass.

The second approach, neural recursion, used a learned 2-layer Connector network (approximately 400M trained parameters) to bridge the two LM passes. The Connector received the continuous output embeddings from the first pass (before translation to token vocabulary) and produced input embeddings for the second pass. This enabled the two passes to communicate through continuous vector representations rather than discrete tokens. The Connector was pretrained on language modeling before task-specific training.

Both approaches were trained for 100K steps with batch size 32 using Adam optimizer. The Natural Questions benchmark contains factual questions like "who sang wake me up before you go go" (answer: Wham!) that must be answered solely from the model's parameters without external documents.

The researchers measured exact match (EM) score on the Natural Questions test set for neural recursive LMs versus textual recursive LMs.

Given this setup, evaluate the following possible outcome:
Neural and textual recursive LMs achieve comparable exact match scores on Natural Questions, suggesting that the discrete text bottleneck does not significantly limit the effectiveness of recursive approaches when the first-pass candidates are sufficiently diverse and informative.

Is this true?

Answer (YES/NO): NO